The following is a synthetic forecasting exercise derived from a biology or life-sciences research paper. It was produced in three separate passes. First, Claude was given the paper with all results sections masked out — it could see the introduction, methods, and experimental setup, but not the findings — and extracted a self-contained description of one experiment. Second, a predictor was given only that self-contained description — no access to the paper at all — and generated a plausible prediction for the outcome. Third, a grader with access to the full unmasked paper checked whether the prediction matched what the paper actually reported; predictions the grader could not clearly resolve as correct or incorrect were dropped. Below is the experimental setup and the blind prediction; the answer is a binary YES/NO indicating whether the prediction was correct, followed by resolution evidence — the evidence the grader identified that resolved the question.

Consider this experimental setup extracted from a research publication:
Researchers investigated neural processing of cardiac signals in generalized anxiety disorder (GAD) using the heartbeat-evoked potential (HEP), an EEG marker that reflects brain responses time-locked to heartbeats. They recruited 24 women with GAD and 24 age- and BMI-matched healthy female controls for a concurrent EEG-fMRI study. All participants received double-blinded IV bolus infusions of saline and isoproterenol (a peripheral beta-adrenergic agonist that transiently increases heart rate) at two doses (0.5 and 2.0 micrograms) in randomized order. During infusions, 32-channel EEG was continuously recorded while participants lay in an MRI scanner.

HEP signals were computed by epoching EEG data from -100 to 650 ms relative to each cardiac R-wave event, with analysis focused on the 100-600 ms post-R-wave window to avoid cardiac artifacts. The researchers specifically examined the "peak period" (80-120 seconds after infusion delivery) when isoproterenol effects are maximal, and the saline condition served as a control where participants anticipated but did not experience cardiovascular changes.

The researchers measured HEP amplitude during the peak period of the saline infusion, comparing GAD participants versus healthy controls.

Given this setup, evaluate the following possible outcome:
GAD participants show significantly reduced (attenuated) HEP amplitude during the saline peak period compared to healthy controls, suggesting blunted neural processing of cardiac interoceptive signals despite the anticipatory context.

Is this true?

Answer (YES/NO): NO